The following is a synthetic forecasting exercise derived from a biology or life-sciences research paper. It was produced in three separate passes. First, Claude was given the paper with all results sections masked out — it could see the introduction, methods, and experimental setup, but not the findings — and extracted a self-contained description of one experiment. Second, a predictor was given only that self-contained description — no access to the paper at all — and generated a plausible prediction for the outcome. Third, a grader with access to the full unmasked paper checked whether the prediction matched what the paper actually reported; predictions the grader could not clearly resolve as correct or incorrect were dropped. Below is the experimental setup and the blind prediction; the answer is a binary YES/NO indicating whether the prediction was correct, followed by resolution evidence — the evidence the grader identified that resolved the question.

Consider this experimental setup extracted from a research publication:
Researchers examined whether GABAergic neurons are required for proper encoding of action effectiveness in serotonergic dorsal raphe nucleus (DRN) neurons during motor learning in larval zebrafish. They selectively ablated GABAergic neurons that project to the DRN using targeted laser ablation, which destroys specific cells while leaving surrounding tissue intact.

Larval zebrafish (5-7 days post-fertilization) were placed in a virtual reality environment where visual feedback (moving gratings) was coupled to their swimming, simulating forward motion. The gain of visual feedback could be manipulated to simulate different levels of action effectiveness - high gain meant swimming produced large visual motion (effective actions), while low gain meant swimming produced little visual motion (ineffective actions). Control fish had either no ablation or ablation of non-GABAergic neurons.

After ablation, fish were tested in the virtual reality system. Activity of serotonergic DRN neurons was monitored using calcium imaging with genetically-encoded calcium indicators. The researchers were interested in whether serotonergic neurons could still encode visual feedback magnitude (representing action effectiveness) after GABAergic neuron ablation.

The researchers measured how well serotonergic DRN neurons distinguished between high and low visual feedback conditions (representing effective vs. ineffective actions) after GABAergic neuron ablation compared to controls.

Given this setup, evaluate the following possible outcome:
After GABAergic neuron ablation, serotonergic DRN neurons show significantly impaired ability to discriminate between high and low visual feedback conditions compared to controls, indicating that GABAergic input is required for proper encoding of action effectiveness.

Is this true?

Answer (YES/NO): YES